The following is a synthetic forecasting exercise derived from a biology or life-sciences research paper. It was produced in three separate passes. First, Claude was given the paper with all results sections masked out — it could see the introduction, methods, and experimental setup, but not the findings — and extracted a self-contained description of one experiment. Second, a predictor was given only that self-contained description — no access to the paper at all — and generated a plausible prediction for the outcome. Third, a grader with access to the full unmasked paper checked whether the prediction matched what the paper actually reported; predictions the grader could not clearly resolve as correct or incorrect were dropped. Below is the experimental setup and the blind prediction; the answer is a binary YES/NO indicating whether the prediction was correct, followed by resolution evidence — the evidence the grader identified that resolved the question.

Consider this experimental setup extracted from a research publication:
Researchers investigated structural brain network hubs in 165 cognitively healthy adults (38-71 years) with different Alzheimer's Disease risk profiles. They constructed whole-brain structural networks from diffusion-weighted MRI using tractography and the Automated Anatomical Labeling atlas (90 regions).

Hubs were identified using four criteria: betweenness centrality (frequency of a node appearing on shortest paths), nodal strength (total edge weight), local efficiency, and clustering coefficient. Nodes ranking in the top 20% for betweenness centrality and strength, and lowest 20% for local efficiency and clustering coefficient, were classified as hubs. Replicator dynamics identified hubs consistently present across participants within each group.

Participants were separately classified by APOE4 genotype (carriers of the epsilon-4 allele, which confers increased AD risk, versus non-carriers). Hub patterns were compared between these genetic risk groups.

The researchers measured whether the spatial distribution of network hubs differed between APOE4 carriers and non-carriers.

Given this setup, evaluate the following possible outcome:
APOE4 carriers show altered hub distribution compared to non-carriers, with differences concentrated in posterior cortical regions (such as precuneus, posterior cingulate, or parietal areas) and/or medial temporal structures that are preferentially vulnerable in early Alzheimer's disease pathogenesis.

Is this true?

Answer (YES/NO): NO